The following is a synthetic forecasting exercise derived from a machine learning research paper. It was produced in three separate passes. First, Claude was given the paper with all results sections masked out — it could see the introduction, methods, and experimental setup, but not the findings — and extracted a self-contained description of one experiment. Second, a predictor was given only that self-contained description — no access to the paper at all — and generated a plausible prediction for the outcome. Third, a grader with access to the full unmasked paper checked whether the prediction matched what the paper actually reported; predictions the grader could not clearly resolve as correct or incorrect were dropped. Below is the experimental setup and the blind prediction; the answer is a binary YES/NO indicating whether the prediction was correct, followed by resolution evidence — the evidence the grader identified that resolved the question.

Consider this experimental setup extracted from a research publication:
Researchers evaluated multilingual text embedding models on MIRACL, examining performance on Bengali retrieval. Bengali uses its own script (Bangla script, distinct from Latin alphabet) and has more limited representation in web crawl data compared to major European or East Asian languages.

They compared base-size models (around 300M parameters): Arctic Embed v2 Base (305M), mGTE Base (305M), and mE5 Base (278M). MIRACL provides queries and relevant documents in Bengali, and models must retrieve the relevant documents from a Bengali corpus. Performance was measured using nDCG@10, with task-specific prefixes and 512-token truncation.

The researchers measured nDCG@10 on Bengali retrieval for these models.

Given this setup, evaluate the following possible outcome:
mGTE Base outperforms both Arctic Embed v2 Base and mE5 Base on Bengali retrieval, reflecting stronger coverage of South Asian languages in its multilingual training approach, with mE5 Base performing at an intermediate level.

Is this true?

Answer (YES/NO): YES